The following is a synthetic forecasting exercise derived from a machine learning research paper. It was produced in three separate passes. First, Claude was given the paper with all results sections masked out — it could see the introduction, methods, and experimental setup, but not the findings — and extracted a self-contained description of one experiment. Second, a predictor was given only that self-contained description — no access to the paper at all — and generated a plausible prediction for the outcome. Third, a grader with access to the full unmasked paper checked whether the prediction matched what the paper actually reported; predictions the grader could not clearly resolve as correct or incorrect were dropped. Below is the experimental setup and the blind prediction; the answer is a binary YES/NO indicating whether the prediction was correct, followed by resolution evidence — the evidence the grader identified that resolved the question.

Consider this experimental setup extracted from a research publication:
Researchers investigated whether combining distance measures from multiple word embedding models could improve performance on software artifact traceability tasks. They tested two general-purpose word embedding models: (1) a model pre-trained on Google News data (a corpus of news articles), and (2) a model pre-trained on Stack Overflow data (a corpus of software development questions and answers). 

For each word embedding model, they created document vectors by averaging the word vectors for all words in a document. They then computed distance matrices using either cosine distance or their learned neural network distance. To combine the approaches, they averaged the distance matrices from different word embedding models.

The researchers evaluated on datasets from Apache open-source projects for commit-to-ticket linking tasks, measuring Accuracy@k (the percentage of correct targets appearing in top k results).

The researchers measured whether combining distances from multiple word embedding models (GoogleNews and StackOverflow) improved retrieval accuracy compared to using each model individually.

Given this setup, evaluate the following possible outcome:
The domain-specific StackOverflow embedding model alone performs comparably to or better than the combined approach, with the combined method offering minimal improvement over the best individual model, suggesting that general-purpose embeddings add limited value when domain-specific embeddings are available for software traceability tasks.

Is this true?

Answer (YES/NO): NO